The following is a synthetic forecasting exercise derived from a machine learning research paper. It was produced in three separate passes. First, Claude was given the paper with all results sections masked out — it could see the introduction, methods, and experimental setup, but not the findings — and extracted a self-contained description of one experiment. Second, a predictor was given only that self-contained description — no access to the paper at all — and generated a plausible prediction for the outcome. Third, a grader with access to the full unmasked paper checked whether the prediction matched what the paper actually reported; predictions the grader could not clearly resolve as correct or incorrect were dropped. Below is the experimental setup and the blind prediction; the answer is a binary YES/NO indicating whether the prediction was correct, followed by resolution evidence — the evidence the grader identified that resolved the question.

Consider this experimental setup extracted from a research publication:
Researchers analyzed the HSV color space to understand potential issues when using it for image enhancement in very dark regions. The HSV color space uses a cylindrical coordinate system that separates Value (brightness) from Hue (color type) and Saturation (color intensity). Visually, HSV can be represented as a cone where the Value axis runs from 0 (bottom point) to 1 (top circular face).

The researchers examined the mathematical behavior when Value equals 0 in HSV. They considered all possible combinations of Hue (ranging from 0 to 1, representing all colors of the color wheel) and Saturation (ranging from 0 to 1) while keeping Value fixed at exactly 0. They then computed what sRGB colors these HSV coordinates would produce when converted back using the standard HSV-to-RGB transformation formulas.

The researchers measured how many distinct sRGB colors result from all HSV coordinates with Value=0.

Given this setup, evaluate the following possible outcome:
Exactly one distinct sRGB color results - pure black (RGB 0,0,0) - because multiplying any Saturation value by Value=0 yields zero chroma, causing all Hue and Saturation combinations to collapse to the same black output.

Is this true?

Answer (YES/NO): YES